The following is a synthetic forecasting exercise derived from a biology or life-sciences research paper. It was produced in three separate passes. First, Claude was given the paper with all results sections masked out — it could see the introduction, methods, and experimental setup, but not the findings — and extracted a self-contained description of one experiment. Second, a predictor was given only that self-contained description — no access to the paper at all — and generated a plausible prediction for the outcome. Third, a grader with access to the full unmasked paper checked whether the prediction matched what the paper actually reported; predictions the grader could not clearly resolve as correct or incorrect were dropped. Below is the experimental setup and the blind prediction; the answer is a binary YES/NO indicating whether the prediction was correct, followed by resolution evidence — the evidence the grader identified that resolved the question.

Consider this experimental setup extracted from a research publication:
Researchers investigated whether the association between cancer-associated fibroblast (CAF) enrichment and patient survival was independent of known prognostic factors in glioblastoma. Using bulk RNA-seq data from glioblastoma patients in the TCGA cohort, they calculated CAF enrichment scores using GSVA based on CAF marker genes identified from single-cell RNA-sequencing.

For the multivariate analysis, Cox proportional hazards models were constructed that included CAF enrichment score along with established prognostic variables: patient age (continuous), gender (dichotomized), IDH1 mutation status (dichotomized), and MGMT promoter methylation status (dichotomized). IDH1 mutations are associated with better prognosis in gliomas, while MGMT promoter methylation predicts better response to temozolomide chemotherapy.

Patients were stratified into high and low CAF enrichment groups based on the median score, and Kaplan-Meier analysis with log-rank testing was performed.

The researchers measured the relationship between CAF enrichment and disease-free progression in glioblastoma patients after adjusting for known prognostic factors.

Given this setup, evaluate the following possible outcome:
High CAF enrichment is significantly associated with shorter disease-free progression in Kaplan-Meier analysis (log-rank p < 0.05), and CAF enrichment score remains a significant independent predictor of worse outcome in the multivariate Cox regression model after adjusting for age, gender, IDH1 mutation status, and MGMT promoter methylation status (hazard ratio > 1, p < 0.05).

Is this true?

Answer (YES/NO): NO